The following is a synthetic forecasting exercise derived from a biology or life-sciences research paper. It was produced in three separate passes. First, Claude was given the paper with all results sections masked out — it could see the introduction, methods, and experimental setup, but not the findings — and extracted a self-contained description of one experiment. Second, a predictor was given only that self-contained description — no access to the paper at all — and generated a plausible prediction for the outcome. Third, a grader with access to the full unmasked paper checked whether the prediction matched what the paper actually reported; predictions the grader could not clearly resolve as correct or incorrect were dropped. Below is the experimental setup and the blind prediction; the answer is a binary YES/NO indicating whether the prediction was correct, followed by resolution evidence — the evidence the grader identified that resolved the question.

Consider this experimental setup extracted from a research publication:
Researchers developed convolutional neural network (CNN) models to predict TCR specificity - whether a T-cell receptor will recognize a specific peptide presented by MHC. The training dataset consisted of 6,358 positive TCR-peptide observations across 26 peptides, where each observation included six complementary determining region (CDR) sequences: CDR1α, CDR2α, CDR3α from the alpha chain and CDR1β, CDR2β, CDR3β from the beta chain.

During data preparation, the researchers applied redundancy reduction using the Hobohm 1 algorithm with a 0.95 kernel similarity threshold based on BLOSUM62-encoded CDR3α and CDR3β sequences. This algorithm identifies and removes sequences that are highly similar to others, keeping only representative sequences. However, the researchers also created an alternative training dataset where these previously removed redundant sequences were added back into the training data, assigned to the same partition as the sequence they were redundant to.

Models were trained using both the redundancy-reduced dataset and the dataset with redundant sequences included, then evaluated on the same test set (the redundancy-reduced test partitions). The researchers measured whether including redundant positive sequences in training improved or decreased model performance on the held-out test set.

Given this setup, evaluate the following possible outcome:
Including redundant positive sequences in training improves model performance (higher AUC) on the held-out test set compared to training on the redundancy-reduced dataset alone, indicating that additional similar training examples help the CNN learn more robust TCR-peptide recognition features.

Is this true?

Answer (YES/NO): NO